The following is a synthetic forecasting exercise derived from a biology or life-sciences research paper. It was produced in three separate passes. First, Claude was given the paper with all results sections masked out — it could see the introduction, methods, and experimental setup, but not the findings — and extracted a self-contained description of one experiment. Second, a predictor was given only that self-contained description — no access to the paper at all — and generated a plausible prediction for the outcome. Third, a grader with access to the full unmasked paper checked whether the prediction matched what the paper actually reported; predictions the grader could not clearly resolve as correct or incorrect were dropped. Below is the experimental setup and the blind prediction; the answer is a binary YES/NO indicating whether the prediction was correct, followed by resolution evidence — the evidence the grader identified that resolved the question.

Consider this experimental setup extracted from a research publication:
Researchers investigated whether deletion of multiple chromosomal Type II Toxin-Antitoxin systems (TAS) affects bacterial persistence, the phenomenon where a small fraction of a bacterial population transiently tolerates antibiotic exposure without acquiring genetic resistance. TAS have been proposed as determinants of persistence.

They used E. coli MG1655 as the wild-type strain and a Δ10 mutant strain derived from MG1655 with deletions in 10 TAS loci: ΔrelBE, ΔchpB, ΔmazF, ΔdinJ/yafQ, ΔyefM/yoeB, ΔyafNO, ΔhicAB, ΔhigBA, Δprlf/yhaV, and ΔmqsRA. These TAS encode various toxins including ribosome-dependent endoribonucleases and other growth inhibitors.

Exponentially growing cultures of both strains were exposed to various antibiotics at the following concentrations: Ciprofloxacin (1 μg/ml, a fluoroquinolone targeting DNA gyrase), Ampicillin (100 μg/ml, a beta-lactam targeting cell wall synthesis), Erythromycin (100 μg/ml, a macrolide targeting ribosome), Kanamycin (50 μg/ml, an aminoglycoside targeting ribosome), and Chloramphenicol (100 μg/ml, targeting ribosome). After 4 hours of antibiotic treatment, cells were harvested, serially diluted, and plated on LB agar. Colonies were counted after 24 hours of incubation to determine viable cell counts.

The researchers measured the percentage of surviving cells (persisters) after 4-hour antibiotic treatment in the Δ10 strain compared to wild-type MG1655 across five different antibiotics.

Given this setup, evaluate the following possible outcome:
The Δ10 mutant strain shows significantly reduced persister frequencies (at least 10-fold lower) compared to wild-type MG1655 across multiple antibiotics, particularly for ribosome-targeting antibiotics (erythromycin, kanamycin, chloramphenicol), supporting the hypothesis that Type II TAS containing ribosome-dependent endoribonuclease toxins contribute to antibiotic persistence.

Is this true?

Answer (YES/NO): NO